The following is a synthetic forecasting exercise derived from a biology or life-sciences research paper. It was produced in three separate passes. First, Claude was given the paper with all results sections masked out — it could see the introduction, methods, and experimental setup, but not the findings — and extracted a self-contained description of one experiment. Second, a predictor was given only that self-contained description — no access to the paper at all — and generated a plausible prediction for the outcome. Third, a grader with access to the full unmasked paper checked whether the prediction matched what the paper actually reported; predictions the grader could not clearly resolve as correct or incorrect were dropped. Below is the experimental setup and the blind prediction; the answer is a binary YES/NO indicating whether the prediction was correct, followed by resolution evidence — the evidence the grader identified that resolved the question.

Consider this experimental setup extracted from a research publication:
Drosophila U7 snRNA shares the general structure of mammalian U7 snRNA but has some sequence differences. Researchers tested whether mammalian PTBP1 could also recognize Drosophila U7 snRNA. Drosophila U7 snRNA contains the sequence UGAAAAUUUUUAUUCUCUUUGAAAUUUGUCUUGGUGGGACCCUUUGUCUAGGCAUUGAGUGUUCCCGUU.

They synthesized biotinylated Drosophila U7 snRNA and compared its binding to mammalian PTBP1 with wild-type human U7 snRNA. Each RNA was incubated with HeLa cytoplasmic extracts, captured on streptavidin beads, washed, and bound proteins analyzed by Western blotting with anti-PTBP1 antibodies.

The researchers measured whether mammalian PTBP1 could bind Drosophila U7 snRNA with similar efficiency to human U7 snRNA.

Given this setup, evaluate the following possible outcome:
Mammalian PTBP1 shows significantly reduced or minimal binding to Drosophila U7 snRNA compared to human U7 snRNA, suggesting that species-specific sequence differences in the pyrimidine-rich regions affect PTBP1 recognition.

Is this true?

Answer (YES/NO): NO